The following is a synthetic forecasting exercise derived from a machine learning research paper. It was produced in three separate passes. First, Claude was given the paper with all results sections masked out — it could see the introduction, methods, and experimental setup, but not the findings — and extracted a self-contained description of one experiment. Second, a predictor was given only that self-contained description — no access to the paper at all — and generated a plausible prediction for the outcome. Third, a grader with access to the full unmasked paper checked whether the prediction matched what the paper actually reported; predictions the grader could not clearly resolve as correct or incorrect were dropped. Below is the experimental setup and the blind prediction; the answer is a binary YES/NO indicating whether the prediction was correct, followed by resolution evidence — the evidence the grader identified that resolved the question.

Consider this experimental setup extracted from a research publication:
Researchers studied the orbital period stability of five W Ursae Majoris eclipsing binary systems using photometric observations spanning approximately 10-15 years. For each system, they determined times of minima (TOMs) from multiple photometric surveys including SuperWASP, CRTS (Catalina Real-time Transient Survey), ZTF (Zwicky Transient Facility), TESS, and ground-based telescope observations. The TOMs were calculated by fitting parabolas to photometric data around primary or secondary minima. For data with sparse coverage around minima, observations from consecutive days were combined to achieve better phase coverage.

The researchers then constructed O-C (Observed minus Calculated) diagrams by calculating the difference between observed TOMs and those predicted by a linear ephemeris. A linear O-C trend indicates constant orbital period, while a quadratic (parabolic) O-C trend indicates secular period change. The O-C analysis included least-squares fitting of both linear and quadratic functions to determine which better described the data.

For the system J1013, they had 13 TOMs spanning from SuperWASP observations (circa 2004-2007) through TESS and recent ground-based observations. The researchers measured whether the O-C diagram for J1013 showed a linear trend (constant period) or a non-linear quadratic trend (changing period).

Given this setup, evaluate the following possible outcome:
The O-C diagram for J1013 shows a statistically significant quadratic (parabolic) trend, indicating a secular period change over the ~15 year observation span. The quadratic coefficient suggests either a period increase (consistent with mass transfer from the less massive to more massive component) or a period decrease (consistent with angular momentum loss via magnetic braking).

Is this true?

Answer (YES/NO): YES